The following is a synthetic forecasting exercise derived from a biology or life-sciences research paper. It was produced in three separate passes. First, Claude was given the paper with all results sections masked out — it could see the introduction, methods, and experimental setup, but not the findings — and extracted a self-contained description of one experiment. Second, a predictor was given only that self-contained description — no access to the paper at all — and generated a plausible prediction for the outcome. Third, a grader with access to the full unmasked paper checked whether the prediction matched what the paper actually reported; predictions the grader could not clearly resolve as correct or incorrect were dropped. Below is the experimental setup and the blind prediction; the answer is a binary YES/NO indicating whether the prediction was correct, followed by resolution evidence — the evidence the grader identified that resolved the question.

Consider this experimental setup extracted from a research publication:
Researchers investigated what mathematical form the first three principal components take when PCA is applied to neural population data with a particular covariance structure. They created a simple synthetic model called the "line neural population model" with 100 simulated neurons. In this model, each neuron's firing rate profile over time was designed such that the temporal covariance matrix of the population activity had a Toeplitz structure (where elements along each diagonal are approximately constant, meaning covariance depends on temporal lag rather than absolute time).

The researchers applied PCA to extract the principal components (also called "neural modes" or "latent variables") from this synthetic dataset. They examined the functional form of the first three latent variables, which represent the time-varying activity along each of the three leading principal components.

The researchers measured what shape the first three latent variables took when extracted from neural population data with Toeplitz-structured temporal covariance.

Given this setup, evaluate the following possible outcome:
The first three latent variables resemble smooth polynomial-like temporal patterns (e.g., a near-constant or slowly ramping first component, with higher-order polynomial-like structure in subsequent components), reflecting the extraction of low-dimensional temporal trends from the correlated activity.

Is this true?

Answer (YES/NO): NO